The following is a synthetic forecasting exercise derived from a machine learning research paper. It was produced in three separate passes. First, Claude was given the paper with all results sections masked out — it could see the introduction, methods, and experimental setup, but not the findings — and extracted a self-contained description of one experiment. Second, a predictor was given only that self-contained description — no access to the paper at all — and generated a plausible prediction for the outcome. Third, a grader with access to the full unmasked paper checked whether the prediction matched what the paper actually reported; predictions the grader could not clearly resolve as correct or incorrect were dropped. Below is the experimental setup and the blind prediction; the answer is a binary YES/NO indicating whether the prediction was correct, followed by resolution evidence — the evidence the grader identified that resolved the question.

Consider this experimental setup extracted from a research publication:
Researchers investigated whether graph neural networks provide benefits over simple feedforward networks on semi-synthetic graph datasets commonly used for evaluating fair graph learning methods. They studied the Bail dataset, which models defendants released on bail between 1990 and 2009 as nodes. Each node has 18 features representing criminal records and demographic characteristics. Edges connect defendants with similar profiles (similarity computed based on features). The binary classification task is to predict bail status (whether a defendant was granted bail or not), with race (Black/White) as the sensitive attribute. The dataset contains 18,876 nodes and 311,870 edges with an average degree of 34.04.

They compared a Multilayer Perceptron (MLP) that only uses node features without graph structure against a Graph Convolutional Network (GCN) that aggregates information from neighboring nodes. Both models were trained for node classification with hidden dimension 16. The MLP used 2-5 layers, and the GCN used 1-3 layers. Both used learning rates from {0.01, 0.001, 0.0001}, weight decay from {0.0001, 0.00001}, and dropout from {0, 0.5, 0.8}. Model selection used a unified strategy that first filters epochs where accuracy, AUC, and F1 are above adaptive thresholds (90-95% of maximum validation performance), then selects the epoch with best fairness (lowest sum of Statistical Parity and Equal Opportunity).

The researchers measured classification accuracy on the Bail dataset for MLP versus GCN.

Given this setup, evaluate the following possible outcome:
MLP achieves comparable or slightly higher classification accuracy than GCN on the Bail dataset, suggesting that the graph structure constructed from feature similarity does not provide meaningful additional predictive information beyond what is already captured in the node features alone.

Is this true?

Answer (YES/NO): YES